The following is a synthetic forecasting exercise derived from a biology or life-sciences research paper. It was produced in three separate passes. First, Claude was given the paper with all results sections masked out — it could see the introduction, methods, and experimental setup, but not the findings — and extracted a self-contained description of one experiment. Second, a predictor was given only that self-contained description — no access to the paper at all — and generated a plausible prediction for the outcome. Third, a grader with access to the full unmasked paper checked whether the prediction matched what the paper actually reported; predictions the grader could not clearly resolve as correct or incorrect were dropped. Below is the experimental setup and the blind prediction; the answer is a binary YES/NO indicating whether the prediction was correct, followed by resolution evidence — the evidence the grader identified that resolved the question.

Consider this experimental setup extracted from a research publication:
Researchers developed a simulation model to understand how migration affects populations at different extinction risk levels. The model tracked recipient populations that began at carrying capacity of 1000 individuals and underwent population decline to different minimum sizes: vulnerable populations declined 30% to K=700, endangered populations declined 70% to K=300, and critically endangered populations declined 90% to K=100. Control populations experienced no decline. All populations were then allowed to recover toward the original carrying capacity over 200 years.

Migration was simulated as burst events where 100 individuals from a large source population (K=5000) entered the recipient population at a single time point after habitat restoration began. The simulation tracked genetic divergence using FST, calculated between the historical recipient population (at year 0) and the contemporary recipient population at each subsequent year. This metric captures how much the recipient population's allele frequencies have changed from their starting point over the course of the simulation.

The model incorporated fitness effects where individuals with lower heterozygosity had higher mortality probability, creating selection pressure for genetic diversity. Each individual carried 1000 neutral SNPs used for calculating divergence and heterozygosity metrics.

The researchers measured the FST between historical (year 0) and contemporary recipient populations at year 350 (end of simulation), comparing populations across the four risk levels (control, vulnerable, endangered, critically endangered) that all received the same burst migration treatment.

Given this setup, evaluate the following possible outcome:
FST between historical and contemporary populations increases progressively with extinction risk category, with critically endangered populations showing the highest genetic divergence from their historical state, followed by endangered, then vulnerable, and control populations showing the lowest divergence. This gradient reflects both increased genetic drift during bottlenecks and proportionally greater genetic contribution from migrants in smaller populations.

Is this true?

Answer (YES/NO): YES